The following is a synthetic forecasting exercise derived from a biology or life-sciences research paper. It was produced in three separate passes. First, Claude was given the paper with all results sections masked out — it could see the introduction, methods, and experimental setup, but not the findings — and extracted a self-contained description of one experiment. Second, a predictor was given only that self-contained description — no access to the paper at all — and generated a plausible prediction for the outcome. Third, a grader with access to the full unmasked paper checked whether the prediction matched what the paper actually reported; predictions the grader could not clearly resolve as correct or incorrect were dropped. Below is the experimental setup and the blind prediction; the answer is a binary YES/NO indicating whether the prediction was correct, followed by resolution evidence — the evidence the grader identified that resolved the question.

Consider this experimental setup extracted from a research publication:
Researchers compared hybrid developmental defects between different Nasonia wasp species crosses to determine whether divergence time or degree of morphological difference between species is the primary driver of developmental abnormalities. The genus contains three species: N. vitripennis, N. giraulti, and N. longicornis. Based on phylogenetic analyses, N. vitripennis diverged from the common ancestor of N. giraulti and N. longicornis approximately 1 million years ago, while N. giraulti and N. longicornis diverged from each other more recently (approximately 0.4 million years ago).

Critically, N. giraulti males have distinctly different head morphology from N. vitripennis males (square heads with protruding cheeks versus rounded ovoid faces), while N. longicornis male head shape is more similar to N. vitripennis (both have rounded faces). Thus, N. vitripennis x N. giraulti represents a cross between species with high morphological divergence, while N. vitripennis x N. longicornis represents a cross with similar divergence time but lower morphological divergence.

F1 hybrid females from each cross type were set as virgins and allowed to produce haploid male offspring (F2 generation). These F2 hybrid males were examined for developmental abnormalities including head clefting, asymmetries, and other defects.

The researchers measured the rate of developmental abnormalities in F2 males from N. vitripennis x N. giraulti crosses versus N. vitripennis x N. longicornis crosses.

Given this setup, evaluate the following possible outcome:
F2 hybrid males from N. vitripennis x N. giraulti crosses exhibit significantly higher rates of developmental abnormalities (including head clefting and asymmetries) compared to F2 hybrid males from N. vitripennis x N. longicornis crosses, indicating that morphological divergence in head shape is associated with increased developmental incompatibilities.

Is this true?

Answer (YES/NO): NO